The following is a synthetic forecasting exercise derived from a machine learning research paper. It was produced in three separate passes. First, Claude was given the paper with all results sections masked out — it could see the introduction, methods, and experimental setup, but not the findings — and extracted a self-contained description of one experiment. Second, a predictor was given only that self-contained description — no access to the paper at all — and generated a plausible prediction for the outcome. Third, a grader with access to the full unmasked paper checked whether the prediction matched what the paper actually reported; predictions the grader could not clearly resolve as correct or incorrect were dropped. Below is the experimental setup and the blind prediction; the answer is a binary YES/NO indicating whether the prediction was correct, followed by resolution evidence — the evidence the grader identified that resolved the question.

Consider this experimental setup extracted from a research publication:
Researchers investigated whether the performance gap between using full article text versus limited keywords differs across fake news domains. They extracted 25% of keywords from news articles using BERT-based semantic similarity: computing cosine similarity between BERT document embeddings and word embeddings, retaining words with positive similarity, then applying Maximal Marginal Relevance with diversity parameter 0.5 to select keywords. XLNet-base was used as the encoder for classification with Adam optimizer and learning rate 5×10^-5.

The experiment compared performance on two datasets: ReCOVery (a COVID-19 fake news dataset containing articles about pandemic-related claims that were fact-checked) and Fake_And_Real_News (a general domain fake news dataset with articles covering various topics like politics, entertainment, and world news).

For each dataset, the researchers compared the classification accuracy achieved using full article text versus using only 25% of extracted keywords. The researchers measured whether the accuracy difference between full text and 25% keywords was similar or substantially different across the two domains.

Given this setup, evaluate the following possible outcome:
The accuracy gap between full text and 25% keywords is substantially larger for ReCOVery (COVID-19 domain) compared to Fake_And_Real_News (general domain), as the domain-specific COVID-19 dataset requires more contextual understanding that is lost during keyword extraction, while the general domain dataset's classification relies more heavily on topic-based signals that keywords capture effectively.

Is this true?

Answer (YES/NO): NO